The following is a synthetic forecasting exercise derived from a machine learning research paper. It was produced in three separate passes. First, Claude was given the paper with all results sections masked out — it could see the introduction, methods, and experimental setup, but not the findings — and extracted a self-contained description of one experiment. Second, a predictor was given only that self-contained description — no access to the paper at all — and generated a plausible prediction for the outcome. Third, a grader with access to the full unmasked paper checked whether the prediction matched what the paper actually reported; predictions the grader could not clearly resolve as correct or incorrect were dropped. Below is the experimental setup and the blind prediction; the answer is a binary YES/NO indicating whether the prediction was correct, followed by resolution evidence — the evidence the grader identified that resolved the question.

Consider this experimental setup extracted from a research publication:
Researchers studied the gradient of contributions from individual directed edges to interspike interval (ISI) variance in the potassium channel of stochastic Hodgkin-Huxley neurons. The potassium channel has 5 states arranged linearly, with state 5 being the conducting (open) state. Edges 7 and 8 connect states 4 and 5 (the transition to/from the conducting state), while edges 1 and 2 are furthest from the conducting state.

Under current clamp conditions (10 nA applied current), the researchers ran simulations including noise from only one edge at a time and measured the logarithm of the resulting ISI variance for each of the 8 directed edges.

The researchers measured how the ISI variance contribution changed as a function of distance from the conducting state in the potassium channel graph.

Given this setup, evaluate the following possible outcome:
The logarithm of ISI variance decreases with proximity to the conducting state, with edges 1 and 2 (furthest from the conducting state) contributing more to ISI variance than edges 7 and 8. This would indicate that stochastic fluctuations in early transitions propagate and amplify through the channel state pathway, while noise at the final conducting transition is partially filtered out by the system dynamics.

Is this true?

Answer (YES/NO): NO